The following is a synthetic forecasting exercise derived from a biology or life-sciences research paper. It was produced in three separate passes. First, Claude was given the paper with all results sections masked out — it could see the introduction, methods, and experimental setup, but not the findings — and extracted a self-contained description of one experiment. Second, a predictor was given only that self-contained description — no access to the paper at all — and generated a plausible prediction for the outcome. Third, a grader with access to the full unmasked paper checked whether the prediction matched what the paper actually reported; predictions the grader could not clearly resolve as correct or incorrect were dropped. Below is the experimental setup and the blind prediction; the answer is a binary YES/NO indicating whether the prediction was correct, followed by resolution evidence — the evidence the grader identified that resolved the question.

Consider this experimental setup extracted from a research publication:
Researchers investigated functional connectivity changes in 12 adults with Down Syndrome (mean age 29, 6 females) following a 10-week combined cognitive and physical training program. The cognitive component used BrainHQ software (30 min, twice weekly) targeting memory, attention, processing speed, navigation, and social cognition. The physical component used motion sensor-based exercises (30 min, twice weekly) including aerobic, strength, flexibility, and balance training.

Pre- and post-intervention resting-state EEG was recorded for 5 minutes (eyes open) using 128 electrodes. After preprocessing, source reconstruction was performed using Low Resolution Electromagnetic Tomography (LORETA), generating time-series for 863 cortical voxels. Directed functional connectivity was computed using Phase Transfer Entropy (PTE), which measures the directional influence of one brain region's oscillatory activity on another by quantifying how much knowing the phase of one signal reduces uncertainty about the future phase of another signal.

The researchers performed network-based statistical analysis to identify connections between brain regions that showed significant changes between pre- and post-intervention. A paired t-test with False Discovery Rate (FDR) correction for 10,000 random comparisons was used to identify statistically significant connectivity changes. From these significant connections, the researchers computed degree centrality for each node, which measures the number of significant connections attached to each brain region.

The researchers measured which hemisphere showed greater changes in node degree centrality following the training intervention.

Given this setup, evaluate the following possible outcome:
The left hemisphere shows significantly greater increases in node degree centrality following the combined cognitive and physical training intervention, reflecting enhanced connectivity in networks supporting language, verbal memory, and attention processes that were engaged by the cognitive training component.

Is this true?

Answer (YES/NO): YES